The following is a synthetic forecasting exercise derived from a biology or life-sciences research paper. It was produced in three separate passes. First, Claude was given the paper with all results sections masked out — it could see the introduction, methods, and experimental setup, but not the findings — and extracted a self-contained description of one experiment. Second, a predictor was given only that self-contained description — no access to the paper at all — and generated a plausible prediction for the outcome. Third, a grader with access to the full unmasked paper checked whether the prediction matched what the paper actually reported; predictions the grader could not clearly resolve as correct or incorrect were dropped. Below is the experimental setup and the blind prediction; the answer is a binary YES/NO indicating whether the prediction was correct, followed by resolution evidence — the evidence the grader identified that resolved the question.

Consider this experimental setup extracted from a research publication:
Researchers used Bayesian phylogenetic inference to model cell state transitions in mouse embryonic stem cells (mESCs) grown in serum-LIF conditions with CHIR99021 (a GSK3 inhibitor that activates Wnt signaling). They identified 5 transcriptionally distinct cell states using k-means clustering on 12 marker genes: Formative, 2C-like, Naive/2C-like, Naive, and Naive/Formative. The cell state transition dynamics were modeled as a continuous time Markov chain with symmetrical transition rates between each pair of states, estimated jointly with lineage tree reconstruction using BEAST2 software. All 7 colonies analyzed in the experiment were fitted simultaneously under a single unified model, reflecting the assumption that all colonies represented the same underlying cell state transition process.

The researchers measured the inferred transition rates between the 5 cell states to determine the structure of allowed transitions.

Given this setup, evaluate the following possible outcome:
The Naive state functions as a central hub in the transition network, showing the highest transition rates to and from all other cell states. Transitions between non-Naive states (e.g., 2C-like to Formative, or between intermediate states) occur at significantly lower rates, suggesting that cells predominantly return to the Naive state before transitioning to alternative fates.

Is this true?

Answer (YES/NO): NO